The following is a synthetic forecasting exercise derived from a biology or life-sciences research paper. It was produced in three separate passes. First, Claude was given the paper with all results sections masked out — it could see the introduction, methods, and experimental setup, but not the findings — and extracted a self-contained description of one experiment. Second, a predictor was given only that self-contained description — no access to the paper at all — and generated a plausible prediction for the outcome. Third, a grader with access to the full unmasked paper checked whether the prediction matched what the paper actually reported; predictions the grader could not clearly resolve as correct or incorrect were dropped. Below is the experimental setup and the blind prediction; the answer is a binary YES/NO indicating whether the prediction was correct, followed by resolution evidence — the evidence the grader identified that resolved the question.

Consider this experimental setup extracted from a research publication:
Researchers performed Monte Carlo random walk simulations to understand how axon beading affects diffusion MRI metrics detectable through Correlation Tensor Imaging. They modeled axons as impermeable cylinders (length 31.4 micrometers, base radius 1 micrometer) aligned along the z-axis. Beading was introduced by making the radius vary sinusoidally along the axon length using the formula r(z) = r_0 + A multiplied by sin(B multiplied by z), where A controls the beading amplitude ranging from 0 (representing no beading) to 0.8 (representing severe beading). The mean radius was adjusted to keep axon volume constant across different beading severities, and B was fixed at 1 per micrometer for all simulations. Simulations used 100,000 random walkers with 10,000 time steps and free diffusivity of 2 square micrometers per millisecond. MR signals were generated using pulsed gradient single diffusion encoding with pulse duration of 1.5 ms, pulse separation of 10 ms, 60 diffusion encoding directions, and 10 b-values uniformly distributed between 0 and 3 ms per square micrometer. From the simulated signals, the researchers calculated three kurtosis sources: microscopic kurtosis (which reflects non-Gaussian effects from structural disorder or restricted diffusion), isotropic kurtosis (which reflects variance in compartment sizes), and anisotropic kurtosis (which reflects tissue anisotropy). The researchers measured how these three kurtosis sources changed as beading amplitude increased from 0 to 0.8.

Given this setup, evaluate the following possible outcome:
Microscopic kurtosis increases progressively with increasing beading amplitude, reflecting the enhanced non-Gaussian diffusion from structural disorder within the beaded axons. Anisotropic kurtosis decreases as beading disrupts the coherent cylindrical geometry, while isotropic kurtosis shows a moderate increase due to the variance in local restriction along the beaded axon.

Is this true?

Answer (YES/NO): NO